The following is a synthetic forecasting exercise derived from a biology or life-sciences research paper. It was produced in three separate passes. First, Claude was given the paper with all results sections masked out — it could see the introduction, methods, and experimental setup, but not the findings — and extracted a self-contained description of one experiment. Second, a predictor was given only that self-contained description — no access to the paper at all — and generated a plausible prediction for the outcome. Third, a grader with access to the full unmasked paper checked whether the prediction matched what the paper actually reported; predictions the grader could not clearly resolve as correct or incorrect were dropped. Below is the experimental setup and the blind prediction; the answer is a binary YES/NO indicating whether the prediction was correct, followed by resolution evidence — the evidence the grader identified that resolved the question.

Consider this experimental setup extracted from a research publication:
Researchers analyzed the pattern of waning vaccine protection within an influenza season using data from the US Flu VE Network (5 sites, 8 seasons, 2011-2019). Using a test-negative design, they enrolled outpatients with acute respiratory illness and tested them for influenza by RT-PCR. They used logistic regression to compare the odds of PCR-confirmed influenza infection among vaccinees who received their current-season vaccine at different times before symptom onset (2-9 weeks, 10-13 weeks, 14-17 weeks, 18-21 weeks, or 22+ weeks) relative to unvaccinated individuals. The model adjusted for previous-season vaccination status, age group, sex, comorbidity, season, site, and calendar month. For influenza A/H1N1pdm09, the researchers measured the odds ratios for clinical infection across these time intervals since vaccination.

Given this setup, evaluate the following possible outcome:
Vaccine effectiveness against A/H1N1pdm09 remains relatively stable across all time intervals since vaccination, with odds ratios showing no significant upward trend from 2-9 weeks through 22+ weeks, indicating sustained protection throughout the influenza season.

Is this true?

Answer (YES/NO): NO